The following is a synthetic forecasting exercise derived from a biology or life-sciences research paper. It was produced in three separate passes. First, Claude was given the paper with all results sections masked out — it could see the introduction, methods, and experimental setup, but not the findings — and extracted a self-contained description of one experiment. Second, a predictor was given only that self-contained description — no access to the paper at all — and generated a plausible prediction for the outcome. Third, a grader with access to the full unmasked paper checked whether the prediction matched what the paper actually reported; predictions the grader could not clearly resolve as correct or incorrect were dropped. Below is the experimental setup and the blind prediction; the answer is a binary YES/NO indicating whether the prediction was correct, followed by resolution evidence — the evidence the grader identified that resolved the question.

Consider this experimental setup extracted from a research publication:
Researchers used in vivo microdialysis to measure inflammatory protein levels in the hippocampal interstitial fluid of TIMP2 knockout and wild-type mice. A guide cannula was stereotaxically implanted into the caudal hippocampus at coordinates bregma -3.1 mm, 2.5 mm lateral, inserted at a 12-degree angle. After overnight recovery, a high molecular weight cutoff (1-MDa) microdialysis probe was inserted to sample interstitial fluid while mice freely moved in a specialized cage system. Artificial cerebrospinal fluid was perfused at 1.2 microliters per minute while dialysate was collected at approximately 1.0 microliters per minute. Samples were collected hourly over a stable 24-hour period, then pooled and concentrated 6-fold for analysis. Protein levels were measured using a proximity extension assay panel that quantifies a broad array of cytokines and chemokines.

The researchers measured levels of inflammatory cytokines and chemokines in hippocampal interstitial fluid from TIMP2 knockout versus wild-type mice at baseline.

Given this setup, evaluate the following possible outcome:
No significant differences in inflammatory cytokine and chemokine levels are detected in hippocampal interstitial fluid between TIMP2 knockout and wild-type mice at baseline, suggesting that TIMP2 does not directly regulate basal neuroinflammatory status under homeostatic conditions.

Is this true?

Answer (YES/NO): NO